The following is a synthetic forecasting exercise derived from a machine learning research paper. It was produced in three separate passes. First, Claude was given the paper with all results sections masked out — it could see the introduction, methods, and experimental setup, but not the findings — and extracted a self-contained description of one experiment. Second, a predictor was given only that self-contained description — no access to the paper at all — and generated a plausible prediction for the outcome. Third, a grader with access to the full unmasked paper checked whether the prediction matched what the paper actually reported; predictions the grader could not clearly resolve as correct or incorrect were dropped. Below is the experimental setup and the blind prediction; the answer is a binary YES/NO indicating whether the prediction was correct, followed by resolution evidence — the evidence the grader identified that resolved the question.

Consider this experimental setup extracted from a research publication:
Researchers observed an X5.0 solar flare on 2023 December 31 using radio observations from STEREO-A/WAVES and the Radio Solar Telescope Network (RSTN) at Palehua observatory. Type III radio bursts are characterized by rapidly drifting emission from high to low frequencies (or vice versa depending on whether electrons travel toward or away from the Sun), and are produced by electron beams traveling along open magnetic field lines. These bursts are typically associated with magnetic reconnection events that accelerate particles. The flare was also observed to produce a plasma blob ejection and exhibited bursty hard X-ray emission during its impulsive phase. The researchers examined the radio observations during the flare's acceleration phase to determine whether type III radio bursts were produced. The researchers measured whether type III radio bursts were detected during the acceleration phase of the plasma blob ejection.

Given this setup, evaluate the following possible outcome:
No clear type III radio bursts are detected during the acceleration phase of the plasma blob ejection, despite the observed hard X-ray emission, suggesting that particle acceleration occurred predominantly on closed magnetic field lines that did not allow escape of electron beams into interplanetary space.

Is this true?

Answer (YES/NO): NO